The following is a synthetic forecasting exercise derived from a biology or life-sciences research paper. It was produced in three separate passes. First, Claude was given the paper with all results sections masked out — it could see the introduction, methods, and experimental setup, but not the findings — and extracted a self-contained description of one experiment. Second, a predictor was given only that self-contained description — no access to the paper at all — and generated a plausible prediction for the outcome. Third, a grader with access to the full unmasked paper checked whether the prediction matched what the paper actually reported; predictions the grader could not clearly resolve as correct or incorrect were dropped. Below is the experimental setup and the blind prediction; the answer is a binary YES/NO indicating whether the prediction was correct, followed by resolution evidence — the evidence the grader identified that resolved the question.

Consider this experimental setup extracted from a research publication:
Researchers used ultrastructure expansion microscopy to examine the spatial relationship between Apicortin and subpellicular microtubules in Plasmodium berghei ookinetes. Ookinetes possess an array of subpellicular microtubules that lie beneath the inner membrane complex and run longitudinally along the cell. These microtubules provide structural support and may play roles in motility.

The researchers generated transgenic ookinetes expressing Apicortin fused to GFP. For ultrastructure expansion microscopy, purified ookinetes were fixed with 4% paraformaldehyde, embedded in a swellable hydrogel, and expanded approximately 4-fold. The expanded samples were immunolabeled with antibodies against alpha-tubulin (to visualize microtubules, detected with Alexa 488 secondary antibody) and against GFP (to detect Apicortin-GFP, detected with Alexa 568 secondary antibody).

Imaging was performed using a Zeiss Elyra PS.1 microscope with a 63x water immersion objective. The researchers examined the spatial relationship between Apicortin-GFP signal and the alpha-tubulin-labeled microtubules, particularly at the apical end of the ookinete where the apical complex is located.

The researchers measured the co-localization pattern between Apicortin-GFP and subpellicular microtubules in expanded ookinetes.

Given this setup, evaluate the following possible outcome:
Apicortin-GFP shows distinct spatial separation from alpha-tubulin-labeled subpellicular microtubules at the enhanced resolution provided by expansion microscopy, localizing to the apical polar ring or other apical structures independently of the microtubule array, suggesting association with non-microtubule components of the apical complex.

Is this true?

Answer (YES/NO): NO